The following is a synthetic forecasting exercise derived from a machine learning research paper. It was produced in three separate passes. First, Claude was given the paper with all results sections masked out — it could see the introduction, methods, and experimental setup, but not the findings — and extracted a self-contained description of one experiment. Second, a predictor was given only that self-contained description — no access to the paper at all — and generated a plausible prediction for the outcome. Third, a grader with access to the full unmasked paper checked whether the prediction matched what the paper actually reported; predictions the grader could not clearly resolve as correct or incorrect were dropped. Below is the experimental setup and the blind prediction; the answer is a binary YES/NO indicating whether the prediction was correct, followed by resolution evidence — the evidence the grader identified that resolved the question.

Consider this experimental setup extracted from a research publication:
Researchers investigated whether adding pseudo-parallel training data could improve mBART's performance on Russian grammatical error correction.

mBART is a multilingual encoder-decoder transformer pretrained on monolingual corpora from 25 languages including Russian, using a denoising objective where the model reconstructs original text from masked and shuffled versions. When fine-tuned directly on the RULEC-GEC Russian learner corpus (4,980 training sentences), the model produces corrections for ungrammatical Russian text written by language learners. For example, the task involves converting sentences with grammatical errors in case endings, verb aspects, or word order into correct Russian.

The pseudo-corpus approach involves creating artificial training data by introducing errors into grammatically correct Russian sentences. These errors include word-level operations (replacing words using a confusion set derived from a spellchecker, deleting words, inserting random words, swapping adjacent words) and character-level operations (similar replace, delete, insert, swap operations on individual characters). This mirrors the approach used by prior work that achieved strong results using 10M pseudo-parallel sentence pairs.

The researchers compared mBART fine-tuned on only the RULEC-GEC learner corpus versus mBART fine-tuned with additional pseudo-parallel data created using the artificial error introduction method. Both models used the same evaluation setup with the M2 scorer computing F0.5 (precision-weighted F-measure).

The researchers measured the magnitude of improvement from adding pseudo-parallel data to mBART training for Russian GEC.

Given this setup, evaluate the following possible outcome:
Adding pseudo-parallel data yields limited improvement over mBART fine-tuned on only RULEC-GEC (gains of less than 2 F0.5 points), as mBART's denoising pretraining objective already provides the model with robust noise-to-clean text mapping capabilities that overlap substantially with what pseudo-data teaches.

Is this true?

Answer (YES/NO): NO